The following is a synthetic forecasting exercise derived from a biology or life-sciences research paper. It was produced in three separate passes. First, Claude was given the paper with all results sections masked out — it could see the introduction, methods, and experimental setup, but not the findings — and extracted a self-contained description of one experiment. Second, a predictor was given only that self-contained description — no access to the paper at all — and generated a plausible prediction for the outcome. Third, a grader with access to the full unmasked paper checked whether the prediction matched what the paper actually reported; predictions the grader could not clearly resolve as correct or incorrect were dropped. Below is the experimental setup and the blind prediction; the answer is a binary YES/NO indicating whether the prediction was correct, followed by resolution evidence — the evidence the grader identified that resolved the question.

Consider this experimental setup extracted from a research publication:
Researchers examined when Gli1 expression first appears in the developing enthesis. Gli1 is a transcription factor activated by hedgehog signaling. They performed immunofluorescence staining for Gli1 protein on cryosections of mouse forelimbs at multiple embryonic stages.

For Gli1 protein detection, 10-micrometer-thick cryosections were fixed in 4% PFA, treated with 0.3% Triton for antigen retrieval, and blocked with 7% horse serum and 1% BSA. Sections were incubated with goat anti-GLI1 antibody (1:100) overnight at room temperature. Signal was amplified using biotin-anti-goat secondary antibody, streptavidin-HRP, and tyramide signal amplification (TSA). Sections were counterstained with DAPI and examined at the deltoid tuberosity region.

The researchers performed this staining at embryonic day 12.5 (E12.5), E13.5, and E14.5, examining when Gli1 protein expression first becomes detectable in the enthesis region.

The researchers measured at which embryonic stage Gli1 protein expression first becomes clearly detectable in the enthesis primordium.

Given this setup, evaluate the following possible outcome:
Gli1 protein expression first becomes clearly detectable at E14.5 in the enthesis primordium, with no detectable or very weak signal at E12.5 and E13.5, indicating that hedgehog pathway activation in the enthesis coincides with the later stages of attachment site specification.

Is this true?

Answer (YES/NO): NO